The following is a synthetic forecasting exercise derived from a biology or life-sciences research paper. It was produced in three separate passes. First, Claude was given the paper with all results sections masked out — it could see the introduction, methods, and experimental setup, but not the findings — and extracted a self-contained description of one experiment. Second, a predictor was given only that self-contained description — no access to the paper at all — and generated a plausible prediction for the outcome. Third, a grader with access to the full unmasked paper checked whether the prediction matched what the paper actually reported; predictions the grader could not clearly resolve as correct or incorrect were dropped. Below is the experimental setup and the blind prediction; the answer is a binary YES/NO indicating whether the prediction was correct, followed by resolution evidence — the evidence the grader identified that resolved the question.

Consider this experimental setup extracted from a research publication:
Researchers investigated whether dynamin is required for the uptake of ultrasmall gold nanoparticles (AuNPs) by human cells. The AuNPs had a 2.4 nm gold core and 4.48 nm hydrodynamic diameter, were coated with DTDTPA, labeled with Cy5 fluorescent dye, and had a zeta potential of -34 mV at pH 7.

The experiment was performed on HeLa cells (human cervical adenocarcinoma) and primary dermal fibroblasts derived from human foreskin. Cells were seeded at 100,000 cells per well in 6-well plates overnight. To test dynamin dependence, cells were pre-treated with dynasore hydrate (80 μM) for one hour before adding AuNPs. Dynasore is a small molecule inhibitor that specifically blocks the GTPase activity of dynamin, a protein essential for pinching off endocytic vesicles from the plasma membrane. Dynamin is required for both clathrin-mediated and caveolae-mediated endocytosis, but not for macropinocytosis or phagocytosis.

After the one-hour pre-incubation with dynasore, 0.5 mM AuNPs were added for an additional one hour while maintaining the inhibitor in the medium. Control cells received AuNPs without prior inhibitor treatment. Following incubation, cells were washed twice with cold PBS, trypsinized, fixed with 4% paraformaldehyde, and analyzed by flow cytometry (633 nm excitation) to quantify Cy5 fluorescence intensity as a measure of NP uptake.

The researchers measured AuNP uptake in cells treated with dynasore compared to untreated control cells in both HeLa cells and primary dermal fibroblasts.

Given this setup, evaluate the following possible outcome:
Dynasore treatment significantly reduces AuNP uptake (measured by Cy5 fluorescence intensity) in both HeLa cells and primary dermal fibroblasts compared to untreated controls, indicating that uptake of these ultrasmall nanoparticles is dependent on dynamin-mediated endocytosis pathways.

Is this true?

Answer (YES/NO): NO